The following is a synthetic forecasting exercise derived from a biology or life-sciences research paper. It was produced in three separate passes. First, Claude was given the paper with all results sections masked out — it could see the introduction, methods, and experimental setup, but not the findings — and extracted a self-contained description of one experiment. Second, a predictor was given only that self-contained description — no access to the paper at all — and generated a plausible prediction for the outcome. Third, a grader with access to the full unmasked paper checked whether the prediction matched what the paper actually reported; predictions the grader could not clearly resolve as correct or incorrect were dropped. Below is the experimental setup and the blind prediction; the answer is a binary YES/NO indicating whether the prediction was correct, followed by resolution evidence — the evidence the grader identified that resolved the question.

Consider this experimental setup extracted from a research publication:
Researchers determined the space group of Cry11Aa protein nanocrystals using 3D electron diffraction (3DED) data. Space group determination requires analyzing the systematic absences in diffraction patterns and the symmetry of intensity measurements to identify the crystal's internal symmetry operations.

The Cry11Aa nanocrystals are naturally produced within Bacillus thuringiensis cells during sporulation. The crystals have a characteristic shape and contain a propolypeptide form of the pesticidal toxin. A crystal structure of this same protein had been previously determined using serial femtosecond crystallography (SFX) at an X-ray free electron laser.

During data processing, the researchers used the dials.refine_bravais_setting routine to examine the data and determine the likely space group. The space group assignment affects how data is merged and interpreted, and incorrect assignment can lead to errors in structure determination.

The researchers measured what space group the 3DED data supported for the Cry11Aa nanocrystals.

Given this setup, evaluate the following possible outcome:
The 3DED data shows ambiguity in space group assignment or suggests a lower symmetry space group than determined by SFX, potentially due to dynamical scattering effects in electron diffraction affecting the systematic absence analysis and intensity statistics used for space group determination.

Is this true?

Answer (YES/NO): NO